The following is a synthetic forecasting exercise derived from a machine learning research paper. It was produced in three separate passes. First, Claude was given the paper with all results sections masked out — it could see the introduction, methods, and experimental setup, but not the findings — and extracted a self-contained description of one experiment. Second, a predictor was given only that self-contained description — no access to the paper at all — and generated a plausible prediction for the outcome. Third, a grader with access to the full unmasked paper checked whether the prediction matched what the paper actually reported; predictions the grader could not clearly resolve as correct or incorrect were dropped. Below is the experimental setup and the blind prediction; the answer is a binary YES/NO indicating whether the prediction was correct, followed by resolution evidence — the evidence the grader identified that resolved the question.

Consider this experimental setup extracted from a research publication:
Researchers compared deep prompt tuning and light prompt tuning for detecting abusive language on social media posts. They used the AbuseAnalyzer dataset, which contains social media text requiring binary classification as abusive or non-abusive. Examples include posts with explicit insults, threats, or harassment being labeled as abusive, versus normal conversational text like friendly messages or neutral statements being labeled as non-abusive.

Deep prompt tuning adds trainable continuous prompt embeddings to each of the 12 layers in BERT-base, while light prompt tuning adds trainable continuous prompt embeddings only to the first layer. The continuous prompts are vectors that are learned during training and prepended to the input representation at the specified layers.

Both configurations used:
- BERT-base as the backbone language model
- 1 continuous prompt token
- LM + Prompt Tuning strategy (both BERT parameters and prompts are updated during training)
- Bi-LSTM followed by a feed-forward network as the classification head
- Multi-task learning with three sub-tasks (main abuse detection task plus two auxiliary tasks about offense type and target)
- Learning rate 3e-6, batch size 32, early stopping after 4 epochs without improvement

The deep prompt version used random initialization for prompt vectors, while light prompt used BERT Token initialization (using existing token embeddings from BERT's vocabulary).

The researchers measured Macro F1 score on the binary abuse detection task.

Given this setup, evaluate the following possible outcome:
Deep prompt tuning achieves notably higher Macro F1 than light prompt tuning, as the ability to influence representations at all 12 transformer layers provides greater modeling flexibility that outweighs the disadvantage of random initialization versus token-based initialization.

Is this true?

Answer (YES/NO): YES